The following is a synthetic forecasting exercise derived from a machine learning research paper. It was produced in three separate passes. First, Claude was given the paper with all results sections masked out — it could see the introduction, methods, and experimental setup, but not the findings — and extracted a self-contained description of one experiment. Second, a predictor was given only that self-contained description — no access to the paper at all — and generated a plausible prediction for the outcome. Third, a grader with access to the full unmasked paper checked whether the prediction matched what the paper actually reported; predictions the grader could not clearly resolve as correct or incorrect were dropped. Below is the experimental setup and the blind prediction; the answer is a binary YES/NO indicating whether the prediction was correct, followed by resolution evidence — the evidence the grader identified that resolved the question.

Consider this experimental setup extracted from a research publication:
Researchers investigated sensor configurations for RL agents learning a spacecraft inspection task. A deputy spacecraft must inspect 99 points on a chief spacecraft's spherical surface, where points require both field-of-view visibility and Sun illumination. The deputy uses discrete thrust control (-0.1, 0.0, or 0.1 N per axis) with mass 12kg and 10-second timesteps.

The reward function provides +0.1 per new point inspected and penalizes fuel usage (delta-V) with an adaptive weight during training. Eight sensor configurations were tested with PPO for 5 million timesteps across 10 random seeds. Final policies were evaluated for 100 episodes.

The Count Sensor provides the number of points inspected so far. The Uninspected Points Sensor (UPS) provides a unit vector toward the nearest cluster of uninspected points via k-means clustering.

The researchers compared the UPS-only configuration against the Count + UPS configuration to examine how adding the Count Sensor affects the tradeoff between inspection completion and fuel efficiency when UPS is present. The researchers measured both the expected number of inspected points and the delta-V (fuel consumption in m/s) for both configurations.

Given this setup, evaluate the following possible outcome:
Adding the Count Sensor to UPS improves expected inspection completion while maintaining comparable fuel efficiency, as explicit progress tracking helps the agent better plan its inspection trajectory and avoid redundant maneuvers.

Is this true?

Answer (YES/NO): NO